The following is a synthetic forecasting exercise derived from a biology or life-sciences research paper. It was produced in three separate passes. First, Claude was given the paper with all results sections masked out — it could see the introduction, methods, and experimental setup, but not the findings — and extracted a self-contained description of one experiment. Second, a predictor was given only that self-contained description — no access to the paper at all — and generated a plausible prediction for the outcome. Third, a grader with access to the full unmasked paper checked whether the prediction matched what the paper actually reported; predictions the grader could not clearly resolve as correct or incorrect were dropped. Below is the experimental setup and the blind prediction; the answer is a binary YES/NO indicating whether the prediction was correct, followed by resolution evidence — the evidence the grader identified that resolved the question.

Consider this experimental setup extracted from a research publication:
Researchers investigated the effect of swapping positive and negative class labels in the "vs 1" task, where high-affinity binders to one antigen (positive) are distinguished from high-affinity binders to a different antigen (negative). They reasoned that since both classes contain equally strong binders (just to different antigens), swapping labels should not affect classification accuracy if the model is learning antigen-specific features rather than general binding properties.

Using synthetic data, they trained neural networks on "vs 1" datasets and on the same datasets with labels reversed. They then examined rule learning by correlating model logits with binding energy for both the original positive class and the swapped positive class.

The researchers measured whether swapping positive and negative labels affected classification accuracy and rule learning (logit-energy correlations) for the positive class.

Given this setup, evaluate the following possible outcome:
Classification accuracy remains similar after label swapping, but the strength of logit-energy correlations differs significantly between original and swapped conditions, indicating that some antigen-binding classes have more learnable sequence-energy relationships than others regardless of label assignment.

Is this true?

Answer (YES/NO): YES